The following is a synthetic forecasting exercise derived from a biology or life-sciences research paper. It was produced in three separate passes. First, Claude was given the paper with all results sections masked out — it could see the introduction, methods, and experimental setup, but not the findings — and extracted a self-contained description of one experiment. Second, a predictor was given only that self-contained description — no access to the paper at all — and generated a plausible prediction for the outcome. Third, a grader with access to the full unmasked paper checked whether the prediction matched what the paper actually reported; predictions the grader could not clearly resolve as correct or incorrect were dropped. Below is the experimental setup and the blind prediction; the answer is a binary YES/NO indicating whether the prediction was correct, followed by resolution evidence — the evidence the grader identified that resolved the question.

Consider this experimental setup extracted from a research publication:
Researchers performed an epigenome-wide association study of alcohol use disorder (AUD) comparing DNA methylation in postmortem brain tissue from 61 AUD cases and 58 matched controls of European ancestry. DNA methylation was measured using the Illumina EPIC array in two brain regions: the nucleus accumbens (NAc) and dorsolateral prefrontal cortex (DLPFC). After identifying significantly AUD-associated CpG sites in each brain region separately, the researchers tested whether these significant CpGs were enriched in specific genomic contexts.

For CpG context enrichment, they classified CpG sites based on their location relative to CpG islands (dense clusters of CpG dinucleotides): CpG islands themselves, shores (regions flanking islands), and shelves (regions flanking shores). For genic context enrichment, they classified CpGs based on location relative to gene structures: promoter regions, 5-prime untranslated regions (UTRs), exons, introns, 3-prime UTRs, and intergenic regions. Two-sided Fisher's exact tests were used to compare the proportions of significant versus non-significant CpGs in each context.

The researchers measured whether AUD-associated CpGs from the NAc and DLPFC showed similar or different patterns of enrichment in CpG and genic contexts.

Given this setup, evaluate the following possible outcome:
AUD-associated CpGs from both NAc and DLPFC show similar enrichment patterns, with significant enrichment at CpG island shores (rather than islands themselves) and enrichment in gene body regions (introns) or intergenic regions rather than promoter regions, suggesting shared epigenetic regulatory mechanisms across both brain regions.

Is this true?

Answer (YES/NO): NO